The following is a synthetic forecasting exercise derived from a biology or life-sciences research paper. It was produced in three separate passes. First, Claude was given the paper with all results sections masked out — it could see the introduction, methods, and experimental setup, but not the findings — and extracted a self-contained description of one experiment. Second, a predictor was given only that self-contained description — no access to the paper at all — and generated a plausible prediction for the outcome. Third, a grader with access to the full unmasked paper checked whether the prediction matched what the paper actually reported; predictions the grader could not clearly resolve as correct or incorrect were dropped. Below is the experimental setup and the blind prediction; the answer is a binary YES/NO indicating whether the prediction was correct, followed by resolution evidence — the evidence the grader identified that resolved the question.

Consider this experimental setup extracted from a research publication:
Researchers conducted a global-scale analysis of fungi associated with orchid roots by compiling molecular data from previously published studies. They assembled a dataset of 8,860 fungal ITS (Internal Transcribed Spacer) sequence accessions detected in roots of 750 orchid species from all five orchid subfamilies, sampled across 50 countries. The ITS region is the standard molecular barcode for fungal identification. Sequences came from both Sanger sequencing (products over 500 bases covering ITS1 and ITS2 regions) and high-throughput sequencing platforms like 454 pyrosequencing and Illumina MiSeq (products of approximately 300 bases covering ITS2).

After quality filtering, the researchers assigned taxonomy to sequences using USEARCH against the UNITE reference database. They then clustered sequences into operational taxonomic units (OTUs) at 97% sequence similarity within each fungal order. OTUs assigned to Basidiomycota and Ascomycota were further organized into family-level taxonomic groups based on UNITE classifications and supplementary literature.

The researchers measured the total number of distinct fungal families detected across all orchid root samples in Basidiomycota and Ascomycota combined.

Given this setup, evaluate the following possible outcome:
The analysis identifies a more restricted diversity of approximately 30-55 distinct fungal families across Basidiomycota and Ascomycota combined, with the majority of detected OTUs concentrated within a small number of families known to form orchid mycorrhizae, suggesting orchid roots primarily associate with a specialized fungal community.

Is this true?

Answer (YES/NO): NO